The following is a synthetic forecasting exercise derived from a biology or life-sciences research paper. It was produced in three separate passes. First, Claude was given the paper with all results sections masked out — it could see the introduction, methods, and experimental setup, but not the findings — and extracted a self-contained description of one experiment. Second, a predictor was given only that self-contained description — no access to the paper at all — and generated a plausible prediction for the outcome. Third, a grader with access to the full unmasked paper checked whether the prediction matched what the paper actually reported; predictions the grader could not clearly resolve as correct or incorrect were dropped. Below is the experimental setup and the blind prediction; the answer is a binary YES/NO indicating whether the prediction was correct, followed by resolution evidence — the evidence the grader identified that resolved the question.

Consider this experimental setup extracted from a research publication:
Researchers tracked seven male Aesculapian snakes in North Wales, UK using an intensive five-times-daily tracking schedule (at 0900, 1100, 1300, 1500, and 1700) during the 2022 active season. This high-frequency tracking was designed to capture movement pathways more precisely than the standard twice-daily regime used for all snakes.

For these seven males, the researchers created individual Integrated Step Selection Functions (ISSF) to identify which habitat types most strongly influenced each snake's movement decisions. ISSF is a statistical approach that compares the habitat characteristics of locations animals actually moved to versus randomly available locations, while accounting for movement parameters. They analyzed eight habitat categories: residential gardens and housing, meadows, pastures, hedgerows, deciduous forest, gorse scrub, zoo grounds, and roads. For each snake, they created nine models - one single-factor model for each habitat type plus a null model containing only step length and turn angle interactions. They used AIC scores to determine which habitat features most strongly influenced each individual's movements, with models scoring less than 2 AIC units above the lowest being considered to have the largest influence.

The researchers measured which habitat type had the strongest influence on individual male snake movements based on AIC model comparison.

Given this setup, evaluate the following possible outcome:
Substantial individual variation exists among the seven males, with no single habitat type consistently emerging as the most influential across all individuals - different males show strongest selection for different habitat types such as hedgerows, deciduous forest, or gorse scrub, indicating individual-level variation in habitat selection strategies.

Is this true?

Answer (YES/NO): YES